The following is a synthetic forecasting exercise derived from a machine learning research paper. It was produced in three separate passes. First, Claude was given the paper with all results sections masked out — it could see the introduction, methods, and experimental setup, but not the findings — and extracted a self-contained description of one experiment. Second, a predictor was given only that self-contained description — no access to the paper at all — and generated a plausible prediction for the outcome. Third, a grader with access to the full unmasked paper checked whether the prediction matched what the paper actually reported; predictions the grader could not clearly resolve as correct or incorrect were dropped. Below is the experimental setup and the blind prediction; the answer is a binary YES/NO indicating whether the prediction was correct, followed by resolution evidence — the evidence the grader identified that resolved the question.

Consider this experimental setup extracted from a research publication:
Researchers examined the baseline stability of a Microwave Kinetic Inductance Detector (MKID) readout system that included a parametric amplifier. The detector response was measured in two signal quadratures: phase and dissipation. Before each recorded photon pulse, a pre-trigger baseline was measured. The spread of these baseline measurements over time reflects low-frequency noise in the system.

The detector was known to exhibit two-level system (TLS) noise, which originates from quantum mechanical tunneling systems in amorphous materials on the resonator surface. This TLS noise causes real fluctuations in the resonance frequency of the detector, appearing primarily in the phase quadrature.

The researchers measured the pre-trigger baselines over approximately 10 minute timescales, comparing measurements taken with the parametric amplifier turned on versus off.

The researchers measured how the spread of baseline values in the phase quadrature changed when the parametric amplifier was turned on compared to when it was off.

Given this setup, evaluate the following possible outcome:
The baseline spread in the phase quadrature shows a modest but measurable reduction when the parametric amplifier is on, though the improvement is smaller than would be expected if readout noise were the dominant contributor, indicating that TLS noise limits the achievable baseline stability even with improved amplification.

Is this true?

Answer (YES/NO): NO